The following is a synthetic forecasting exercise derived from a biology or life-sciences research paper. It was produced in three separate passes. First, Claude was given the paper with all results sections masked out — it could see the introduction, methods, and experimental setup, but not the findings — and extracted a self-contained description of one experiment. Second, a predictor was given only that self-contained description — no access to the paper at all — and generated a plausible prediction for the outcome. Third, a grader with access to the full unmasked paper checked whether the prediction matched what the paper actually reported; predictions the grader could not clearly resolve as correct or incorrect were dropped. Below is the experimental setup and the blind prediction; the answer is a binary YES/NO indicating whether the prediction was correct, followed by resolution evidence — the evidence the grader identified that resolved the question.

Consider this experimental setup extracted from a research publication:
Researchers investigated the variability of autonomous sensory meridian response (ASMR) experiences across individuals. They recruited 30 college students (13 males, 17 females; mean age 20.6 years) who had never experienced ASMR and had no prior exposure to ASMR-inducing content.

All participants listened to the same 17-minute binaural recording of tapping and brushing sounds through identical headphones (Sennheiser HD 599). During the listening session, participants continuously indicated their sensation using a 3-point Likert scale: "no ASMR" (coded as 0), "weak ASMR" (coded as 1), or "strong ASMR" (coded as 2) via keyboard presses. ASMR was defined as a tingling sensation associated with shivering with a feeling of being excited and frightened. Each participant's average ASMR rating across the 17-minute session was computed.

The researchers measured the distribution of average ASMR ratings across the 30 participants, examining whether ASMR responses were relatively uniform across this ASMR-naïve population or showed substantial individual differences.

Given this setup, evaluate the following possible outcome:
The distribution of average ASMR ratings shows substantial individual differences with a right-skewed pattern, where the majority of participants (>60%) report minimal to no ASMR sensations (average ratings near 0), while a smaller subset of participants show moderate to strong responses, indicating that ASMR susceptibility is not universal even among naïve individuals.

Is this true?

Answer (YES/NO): NO